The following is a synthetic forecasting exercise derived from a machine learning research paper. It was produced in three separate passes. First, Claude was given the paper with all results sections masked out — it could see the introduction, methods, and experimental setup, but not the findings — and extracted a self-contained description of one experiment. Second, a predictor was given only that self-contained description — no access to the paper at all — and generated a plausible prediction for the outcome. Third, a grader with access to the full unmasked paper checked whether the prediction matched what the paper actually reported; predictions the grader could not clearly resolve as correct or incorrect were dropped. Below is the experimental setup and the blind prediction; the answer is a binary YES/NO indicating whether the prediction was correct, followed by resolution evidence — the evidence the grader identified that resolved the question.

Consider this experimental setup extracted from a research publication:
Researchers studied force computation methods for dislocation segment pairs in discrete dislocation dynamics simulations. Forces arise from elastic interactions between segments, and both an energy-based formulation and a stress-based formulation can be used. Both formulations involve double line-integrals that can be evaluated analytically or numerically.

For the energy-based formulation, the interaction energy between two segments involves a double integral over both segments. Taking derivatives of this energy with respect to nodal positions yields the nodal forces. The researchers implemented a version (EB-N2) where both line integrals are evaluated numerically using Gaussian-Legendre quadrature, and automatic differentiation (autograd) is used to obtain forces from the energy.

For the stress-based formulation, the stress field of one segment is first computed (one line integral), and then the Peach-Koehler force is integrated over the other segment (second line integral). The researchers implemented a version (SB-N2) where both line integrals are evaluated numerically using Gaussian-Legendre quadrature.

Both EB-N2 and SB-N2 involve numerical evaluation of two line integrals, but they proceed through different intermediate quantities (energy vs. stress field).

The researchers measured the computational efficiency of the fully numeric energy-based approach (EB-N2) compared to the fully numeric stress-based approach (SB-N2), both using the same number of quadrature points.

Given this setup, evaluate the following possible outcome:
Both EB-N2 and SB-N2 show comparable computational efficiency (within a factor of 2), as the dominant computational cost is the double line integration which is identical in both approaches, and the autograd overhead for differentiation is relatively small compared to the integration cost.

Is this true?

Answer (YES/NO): NO